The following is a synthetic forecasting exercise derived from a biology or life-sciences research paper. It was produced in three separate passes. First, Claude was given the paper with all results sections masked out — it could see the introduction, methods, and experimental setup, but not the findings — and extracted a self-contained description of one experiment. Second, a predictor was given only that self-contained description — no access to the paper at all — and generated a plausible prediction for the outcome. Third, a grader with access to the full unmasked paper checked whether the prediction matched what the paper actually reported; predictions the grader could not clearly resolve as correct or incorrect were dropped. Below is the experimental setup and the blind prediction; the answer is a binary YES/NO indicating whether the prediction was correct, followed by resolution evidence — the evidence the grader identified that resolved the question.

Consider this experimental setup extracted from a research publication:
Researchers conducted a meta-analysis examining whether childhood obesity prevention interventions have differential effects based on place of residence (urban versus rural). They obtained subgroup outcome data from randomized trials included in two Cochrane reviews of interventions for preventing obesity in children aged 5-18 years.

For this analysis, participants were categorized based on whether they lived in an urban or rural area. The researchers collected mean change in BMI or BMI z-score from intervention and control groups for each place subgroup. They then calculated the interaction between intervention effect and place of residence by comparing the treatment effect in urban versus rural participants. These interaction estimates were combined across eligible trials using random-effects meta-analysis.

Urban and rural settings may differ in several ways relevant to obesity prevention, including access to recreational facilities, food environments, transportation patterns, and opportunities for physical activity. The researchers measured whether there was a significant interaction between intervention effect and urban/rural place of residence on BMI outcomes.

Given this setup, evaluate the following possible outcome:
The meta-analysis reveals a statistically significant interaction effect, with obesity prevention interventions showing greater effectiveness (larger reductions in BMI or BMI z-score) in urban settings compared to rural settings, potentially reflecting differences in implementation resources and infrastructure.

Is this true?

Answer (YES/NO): NO